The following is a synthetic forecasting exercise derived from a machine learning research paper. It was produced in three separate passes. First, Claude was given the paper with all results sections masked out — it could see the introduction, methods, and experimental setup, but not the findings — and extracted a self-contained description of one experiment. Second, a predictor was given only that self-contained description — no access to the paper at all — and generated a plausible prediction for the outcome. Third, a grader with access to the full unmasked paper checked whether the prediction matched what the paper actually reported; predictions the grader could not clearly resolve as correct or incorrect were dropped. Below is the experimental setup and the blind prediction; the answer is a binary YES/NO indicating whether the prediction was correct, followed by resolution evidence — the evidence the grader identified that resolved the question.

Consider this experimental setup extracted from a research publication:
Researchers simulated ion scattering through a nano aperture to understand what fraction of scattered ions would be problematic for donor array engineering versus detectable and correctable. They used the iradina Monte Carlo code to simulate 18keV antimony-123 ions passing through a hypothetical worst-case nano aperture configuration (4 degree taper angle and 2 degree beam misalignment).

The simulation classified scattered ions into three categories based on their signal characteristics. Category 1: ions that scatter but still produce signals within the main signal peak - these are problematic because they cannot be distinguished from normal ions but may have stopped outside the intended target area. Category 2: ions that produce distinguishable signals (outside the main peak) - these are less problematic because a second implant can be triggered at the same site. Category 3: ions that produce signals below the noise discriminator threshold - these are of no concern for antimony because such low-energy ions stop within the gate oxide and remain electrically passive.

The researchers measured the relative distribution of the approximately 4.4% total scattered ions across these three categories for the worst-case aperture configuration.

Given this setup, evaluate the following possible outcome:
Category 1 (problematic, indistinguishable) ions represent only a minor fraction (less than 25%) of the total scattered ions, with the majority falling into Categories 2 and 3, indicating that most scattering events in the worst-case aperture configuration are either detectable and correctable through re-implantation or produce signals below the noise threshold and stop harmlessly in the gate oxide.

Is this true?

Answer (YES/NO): NO